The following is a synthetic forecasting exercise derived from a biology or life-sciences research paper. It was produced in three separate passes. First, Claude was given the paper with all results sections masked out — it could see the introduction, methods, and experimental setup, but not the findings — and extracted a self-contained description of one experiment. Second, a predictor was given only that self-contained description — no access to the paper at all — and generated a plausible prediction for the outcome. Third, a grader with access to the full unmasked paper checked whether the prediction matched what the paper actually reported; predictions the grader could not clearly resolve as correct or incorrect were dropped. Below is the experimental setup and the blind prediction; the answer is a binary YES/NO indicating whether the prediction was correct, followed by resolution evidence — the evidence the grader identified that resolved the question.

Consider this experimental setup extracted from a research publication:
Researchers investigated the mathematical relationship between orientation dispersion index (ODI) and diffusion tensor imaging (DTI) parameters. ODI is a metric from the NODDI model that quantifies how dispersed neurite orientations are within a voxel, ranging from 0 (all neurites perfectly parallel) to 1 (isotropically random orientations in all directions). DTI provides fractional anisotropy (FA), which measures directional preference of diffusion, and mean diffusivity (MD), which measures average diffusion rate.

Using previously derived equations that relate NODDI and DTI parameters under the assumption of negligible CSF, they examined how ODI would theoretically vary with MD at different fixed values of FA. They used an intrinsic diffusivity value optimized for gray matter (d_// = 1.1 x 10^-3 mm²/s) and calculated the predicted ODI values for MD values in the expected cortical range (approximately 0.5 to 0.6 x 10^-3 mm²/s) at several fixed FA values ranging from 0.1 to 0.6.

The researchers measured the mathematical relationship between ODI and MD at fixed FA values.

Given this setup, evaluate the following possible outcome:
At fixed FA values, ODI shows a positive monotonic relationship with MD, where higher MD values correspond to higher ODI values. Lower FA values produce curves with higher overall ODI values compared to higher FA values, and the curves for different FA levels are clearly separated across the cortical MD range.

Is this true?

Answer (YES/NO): NO